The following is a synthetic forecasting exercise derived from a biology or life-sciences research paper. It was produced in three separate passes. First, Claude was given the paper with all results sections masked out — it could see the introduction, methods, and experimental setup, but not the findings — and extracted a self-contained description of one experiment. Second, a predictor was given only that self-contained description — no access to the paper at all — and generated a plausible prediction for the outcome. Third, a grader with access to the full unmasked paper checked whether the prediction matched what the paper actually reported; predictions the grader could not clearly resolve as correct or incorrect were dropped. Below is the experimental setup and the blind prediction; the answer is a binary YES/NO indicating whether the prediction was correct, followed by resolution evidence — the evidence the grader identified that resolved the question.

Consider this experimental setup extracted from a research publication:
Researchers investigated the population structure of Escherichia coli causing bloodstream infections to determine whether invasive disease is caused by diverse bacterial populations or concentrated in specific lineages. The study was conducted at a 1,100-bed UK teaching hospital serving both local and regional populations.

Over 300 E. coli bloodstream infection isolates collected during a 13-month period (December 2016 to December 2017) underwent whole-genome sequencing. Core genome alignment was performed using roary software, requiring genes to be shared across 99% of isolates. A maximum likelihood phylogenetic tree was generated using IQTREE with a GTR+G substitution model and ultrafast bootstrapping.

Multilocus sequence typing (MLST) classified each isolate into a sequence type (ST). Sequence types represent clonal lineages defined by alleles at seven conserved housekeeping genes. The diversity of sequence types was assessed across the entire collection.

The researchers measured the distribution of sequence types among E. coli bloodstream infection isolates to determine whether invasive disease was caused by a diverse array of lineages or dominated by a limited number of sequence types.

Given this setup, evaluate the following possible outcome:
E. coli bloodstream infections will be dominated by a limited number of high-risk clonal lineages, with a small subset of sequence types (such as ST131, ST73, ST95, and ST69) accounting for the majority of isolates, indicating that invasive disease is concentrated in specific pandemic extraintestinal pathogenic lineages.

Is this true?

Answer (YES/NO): YES